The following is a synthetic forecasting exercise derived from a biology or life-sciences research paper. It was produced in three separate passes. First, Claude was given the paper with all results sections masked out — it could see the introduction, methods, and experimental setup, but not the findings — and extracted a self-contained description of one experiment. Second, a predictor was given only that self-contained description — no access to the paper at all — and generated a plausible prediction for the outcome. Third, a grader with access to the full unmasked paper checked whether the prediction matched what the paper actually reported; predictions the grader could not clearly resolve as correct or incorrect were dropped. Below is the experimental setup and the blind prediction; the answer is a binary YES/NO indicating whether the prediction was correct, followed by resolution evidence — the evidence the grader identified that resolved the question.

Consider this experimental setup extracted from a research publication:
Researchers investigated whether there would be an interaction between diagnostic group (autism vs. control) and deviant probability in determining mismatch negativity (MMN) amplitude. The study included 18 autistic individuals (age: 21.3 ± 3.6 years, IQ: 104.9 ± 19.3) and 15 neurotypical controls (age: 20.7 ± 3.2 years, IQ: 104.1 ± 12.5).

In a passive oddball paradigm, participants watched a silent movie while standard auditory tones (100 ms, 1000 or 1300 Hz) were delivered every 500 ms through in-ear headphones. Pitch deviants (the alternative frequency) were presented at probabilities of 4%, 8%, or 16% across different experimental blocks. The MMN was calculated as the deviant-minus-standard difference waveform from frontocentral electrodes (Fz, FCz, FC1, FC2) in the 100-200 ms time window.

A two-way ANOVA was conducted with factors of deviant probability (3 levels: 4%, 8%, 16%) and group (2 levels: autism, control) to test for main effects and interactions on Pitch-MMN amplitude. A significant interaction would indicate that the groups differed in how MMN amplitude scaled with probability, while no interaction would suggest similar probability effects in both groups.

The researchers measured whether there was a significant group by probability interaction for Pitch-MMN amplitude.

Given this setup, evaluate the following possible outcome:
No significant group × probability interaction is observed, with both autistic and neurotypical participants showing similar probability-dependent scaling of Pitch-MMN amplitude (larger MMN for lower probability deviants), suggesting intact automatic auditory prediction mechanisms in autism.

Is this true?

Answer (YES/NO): YES